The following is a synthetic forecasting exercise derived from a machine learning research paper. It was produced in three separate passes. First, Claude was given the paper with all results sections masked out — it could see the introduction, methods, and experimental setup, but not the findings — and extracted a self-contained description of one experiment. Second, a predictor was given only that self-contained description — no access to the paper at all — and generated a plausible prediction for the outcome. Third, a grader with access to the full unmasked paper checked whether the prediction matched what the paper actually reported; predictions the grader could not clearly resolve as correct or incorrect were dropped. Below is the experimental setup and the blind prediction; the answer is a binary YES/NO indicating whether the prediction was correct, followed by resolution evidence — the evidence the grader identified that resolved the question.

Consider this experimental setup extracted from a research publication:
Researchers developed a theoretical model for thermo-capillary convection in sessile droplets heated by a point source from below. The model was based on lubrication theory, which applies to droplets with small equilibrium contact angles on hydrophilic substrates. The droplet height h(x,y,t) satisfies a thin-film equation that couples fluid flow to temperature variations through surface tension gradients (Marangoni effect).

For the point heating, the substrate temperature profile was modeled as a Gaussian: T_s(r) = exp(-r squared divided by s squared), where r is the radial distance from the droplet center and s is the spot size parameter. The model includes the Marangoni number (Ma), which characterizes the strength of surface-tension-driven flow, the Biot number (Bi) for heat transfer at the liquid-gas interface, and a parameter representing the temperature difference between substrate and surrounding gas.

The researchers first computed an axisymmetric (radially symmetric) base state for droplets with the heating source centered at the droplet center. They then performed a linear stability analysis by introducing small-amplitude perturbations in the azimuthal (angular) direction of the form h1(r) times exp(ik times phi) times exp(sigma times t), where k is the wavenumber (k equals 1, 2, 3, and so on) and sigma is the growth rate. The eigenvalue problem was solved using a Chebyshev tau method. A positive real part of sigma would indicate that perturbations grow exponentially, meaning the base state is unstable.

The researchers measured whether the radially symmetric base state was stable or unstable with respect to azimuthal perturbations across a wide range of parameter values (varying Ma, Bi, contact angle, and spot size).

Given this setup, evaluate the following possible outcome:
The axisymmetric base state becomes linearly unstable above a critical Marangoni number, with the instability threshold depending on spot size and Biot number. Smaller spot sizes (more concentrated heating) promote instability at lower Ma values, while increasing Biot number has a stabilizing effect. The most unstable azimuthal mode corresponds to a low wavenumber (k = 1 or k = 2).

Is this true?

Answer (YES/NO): NO